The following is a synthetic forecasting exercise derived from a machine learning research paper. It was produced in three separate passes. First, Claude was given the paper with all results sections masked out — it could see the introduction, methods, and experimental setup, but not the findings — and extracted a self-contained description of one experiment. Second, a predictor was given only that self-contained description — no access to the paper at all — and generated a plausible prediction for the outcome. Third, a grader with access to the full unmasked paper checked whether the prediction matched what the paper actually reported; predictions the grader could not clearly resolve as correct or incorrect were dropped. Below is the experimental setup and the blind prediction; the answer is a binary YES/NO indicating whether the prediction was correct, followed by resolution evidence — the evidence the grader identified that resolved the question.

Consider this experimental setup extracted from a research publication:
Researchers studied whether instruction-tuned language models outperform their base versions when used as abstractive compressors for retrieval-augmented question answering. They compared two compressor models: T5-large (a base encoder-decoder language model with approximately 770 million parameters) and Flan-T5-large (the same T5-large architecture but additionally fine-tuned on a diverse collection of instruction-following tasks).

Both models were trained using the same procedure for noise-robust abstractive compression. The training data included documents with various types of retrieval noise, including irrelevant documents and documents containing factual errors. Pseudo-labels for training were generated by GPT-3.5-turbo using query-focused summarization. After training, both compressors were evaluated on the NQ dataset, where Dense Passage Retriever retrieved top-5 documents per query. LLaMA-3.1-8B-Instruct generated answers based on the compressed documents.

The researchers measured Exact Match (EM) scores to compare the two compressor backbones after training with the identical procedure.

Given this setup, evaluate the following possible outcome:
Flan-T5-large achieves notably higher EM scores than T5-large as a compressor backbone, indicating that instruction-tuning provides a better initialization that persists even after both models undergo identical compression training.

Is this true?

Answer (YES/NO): NO